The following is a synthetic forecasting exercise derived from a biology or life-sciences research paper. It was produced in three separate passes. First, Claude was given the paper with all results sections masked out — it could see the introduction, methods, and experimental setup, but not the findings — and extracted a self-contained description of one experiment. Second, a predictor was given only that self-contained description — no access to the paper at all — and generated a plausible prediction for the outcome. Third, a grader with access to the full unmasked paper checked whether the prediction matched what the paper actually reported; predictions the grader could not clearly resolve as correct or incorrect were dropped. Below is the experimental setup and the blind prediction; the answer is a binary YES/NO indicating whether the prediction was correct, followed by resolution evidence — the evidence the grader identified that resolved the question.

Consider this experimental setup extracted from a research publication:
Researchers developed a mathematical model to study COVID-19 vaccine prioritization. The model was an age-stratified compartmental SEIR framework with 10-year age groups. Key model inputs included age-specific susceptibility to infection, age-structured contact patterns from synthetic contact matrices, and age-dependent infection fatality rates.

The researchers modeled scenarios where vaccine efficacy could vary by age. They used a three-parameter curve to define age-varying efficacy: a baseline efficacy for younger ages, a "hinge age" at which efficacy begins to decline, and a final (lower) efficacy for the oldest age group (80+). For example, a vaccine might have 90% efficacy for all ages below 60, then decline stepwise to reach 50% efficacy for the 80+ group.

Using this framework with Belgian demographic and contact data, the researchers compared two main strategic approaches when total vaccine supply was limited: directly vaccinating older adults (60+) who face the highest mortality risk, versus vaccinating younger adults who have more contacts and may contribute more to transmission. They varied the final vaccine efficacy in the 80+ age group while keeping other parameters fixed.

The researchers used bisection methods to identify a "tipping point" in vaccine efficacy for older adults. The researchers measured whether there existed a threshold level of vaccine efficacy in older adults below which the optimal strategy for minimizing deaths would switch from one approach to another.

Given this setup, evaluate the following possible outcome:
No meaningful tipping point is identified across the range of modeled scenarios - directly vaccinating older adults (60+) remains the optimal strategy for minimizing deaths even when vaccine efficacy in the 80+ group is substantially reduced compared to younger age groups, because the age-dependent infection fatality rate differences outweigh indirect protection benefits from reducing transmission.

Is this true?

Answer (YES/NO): NO